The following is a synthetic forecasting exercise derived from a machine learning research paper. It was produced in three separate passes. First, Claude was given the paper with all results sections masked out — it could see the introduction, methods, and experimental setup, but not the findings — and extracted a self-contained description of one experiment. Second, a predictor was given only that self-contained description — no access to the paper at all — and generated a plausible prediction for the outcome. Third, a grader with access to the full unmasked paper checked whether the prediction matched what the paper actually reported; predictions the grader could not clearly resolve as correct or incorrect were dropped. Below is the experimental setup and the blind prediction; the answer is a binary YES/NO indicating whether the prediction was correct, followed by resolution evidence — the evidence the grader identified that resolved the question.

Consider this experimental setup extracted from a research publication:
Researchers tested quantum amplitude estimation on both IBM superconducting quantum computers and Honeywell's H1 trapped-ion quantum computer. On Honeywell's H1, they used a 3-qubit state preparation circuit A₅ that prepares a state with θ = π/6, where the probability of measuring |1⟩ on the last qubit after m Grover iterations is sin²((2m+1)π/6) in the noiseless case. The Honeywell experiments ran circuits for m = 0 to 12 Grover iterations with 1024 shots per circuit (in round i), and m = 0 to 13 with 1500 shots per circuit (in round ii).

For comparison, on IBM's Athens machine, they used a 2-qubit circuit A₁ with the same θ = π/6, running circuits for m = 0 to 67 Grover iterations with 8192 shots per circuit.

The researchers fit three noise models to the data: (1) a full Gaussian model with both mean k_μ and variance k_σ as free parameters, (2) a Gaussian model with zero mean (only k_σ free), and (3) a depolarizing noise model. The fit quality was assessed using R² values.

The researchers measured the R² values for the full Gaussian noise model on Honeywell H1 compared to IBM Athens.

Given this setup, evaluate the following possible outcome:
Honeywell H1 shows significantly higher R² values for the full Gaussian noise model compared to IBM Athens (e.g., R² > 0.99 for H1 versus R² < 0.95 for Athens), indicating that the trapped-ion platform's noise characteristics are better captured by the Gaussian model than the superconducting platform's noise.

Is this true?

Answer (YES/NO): NO